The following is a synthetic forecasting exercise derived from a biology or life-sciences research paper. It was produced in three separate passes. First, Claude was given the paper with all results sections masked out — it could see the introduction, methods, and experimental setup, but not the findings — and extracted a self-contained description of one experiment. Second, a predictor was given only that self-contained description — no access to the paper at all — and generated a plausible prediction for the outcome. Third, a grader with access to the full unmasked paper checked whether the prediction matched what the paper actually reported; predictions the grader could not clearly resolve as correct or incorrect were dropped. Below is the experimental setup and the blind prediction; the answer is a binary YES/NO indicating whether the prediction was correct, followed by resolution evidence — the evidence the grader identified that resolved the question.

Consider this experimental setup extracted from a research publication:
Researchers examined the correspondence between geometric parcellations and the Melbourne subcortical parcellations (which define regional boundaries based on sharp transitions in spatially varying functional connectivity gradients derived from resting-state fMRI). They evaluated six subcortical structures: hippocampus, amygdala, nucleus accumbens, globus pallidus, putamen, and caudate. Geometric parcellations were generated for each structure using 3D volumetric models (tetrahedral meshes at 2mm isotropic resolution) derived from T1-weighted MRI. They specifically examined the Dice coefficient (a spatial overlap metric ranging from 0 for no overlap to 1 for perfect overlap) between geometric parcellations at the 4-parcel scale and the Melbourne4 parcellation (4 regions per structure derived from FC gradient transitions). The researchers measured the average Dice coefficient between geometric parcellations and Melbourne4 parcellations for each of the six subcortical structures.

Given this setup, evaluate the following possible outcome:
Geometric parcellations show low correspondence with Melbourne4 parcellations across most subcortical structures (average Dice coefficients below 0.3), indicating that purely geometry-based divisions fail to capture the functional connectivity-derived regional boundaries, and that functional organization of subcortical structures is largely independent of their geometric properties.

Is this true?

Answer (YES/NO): NO